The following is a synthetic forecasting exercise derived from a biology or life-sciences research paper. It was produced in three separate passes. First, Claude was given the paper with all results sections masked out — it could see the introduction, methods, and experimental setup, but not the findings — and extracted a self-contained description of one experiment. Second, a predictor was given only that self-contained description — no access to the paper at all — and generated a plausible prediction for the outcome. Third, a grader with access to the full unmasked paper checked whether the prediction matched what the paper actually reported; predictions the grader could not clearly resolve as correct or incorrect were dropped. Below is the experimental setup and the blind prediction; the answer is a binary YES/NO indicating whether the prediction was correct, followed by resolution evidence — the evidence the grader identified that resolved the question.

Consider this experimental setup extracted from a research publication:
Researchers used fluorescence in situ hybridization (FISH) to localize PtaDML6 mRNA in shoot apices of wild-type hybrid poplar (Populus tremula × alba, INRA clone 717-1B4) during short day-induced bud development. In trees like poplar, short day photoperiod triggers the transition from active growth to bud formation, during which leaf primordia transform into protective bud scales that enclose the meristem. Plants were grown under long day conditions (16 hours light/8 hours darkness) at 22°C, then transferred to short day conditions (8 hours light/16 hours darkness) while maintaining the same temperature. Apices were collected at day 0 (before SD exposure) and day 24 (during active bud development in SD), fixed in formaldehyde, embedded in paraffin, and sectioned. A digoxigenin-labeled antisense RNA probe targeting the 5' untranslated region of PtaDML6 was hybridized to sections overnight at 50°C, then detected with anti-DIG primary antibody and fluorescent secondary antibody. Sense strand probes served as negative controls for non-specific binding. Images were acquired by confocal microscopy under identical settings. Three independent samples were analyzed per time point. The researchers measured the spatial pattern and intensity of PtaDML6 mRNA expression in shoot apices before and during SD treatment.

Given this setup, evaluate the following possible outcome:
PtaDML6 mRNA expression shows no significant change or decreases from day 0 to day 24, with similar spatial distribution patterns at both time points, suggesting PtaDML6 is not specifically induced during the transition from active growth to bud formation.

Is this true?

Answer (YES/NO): NO